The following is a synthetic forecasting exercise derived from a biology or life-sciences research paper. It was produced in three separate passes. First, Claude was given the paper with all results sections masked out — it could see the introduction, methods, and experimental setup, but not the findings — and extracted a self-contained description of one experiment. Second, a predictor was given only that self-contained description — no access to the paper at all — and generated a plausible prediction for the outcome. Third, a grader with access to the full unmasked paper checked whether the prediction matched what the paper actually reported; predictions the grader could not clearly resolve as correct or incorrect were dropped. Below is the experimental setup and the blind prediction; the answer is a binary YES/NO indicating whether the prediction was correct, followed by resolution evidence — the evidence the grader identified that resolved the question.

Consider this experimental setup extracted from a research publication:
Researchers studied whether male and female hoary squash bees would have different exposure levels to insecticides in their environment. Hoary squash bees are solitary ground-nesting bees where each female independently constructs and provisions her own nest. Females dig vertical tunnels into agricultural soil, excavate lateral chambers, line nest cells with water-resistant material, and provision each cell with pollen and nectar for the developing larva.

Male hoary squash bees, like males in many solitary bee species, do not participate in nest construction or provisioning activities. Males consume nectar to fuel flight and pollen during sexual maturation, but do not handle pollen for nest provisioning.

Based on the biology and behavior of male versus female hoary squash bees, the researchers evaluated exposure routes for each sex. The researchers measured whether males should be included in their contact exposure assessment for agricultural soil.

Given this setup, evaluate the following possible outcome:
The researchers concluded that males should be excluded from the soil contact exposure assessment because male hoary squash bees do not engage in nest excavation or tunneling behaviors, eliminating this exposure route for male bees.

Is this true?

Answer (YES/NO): YES